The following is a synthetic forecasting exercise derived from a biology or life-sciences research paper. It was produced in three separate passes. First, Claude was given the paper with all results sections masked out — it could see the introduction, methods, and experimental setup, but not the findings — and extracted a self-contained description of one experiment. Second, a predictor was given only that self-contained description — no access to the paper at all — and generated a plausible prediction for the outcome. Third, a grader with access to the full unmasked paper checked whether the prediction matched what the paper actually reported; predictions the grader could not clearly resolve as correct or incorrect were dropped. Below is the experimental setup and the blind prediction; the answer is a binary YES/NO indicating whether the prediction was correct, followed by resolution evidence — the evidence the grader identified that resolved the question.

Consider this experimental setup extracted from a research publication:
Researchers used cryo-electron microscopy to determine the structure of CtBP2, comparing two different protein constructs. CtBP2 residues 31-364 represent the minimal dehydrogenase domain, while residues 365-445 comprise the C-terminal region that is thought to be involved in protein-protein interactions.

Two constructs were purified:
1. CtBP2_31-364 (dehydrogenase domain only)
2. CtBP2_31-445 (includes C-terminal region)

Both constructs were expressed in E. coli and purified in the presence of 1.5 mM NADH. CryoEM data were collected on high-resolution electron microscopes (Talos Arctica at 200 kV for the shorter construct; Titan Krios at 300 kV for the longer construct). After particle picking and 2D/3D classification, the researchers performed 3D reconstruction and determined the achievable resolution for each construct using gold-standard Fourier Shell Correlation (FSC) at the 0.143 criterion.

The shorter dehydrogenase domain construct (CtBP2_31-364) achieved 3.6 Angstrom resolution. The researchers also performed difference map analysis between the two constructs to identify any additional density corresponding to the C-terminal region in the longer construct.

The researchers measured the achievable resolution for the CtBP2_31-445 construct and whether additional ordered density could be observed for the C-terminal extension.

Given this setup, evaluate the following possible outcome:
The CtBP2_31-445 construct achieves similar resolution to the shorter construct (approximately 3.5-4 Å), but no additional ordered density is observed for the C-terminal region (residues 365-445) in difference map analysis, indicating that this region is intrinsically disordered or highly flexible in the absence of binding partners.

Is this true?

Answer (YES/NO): NO